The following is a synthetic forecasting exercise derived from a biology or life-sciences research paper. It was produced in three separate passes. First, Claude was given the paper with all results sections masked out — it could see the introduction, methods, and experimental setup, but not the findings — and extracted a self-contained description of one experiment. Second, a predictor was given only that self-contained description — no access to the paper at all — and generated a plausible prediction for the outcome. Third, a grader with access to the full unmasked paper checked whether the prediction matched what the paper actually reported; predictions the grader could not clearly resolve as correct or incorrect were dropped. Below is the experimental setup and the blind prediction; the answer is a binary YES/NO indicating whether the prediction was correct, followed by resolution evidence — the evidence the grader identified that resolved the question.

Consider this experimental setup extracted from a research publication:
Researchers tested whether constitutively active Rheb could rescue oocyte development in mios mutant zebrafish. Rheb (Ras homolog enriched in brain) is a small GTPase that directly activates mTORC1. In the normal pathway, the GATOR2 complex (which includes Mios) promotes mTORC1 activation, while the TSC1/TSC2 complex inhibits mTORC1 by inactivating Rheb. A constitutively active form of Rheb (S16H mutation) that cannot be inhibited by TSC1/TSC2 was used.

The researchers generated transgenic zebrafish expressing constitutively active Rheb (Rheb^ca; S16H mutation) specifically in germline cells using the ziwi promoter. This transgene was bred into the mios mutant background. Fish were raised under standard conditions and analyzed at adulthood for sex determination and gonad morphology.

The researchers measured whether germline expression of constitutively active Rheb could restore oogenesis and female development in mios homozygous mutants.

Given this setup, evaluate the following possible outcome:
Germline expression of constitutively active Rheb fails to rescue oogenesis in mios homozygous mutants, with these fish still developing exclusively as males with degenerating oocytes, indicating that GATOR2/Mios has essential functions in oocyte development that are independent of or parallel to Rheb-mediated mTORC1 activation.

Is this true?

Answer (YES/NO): YES